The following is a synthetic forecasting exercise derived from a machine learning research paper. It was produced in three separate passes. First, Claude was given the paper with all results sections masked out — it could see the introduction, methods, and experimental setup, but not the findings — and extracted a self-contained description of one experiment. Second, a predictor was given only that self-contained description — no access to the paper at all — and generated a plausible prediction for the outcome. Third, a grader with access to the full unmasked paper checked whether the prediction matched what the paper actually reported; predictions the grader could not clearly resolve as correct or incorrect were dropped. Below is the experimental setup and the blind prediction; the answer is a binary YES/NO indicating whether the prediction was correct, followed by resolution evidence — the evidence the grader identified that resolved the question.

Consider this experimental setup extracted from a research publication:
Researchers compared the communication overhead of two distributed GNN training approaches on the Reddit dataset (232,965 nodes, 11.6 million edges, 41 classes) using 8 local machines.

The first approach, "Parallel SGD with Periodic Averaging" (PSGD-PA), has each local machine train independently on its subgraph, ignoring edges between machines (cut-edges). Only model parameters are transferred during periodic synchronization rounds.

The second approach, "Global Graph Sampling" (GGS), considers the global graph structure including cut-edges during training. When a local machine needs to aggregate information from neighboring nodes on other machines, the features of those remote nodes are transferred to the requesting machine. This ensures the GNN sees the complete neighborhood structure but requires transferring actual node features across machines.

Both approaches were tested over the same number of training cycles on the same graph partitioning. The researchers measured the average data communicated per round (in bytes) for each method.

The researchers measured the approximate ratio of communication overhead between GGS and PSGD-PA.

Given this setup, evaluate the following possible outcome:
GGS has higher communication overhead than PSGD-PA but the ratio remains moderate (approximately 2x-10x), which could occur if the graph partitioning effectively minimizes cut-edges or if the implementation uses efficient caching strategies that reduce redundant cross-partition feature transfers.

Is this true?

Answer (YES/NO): NO